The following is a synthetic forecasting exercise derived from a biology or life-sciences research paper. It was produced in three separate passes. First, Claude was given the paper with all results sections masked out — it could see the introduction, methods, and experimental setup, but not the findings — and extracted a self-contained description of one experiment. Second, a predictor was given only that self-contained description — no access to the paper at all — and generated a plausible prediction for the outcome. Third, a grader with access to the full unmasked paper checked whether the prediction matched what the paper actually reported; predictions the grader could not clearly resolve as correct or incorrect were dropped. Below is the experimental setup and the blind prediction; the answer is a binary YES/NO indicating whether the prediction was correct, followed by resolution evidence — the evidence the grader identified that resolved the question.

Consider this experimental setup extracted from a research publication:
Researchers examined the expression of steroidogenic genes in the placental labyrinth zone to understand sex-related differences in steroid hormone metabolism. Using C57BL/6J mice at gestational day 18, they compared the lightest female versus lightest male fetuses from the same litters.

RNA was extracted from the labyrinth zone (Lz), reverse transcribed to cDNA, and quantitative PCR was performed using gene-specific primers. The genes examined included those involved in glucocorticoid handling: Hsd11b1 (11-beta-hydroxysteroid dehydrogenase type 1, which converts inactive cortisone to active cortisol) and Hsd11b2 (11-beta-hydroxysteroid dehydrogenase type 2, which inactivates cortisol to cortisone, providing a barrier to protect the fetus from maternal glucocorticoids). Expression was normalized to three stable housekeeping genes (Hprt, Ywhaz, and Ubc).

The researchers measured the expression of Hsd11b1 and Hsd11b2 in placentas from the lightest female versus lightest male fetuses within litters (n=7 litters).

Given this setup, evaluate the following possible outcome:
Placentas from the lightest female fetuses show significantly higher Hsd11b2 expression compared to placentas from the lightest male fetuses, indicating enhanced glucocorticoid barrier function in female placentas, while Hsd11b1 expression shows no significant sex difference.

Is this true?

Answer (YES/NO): NO